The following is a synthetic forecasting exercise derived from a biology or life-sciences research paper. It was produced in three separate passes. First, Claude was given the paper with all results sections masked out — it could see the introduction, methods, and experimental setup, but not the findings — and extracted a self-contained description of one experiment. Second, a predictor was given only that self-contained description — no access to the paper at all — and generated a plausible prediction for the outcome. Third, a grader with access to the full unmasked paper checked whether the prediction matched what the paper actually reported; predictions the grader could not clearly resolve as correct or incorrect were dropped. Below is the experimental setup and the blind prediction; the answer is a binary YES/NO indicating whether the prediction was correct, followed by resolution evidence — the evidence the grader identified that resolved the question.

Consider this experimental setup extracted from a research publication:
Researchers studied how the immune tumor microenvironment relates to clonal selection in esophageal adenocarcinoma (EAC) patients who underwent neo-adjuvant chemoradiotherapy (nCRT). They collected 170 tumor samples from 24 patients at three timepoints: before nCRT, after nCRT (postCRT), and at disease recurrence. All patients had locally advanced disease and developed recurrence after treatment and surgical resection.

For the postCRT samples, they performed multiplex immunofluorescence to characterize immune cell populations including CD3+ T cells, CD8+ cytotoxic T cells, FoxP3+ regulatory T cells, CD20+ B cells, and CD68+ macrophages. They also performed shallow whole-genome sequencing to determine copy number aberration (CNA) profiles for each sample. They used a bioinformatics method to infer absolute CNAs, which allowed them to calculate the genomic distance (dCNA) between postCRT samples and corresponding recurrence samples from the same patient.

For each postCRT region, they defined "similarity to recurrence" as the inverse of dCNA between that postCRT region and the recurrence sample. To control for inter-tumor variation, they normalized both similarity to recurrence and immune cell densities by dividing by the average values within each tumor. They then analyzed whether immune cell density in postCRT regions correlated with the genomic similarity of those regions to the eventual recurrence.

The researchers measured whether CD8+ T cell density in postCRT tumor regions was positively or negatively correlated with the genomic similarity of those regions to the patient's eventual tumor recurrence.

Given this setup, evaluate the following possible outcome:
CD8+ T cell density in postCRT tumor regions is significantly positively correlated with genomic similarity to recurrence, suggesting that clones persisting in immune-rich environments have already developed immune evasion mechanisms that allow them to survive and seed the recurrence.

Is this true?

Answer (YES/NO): NO